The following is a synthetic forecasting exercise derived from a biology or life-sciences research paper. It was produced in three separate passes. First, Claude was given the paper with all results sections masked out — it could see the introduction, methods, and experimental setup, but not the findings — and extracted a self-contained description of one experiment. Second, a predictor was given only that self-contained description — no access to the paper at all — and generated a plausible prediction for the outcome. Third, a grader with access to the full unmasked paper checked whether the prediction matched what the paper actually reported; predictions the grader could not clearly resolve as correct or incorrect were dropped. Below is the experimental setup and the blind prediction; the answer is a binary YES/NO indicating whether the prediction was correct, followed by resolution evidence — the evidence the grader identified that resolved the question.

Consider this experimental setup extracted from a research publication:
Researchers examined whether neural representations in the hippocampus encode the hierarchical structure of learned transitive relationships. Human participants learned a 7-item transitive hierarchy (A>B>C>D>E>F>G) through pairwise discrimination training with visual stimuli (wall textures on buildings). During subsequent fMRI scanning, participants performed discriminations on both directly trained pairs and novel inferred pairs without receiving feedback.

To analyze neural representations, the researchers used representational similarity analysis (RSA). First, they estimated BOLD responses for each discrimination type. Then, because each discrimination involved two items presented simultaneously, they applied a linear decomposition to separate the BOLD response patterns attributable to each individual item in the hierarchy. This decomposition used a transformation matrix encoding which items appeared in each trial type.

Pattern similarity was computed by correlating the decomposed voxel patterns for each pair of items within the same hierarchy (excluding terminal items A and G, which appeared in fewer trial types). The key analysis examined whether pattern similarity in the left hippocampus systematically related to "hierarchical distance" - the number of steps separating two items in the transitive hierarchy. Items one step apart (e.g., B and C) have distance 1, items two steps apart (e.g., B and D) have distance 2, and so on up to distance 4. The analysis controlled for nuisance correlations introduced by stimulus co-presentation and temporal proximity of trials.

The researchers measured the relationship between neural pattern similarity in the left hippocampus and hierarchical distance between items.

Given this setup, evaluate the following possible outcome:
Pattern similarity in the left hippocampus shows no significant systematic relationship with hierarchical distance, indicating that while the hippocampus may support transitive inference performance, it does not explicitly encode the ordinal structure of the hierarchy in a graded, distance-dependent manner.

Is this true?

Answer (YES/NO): NO